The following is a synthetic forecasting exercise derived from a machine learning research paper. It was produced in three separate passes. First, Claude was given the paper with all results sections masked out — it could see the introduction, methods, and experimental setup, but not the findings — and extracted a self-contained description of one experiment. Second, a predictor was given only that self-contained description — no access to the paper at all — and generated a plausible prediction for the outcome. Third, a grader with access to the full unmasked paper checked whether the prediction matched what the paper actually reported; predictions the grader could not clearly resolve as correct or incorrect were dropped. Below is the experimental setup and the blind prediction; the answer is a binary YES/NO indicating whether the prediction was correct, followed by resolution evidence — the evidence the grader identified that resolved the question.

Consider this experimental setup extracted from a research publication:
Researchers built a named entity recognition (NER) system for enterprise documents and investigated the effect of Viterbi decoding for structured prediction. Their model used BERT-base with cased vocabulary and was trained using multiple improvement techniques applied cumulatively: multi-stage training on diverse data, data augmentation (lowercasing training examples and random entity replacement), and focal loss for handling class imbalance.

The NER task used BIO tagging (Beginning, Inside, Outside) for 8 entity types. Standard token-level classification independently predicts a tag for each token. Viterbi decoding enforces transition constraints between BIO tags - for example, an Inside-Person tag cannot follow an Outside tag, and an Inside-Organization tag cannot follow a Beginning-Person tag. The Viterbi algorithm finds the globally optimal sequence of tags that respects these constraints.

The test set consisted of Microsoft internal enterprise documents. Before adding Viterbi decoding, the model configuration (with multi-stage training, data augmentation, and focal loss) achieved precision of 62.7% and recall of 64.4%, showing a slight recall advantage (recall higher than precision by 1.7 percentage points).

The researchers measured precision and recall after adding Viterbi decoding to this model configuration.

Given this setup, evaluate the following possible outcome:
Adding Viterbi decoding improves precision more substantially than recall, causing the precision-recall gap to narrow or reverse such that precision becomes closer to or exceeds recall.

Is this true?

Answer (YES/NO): YES